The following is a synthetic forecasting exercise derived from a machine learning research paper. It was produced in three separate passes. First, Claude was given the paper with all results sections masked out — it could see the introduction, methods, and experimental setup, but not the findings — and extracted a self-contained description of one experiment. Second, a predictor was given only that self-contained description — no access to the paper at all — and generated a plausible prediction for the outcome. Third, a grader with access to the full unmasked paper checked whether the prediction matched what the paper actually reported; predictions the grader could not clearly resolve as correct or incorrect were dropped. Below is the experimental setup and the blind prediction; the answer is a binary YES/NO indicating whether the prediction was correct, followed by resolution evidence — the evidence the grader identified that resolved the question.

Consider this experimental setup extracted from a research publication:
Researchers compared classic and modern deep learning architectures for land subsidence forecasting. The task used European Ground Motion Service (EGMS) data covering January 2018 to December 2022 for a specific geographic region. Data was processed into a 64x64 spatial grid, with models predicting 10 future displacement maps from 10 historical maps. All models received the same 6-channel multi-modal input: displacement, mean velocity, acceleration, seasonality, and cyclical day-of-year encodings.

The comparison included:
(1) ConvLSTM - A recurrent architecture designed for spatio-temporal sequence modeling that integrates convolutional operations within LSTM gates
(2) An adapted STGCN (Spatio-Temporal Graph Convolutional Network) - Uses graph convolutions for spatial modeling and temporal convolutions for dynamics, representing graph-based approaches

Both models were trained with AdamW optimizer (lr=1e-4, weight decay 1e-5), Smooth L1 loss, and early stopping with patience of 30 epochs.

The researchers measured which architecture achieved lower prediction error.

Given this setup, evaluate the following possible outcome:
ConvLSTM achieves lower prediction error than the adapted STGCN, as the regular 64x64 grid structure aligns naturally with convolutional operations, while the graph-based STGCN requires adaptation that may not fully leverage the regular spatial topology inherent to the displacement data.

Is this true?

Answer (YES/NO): NO